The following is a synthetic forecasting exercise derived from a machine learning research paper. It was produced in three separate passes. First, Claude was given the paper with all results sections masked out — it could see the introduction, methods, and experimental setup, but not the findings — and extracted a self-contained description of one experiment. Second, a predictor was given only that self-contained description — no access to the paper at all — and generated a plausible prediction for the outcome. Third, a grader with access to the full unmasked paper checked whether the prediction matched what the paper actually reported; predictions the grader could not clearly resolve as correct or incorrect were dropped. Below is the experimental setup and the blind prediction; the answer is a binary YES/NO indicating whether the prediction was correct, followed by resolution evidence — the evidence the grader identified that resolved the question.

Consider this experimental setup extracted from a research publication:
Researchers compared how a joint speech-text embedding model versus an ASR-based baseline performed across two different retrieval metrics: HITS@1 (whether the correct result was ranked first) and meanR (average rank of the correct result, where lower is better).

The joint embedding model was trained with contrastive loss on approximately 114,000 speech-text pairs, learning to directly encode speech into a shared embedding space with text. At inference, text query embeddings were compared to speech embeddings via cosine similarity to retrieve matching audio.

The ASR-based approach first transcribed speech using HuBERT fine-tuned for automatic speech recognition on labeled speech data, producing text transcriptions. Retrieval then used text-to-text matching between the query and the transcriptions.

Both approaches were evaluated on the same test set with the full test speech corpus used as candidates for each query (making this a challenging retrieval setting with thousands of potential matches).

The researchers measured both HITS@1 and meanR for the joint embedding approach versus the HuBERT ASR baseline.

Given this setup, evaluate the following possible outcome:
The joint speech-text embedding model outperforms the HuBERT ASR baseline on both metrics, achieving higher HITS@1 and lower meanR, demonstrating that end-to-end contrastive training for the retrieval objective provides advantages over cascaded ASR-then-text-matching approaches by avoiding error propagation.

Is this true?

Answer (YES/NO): NO